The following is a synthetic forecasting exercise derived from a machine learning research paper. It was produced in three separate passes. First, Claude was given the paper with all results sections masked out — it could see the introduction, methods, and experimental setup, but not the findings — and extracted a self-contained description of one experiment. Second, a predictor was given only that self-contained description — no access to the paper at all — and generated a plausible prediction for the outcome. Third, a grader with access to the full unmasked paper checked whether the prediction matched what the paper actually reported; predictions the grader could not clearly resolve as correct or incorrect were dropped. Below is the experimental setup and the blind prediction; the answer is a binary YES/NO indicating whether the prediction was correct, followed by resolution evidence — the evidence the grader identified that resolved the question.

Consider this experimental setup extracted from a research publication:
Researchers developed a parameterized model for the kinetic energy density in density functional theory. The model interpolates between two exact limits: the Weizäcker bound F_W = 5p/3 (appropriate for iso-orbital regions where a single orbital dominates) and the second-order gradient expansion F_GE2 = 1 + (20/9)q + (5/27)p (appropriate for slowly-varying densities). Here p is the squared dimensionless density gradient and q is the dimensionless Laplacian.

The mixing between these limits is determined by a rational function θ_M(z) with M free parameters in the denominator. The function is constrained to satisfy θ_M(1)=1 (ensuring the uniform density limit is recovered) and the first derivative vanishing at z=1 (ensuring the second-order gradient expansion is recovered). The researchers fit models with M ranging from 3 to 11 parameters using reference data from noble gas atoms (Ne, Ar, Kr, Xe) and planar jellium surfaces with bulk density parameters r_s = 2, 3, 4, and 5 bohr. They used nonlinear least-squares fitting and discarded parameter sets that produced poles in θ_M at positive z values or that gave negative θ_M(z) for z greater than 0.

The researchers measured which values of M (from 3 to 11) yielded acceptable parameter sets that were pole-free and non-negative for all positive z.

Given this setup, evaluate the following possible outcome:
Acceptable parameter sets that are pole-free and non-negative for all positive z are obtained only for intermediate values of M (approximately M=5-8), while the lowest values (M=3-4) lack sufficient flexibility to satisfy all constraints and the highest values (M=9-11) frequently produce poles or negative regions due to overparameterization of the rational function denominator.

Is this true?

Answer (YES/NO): NO